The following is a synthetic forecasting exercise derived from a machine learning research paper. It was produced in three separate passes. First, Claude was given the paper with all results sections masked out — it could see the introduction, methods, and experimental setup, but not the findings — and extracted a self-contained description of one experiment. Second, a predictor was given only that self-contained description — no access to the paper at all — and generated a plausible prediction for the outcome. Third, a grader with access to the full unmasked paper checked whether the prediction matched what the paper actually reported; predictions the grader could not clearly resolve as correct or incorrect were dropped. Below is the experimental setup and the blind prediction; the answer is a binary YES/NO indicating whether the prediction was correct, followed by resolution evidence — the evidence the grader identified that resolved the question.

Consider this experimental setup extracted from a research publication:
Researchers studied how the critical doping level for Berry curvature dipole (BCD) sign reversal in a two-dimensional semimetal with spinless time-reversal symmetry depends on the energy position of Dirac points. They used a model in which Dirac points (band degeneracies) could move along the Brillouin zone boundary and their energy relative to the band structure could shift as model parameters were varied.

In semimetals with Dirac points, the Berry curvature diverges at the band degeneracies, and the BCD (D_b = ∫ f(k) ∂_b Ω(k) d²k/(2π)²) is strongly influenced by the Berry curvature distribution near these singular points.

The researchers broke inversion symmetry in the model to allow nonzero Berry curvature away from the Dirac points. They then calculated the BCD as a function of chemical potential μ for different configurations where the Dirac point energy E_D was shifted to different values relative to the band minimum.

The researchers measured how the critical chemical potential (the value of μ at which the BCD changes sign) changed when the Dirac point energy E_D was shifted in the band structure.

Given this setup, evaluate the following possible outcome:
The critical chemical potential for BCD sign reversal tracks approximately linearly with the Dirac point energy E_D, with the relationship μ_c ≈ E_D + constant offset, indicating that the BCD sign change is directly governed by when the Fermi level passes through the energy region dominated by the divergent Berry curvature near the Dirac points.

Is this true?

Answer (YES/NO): YES